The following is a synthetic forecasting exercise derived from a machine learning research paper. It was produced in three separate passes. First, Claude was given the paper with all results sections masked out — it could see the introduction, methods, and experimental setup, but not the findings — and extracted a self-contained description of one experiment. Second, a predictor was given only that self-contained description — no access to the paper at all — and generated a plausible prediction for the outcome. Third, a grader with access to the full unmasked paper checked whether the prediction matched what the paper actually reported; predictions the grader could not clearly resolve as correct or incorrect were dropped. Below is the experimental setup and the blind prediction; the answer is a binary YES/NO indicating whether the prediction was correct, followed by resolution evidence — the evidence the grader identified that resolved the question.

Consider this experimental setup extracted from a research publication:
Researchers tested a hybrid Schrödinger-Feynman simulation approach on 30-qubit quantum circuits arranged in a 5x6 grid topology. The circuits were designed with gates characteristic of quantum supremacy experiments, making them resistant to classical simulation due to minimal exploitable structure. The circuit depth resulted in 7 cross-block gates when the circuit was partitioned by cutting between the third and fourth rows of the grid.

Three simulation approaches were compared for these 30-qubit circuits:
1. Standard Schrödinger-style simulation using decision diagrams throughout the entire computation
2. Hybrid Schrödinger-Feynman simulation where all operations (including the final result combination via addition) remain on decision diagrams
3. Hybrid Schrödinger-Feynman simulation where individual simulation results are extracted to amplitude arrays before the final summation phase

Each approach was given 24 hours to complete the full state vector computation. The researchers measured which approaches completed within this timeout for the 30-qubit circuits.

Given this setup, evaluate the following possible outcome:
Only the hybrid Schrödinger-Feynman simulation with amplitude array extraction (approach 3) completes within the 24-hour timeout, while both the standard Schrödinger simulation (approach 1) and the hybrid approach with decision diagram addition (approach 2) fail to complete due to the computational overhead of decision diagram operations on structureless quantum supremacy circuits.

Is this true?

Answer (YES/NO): YES